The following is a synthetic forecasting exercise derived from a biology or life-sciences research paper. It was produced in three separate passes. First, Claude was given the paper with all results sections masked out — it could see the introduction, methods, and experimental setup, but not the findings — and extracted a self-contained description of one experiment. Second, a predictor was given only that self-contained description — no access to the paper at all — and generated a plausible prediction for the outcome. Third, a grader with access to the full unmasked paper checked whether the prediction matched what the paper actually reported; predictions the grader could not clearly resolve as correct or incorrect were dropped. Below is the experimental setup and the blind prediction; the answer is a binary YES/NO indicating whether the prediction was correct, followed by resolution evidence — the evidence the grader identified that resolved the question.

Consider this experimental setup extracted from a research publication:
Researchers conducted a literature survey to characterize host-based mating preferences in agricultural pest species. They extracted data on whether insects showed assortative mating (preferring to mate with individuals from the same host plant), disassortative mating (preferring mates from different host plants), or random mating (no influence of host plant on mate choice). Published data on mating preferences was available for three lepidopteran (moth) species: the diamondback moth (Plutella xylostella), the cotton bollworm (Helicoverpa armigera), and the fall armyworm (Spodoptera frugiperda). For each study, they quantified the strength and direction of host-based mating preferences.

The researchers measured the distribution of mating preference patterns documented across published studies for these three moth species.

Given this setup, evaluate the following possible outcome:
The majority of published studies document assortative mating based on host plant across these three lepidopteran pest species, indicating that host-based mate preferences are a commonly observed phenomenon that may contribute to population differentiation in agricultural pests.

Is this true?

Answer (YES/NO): NO